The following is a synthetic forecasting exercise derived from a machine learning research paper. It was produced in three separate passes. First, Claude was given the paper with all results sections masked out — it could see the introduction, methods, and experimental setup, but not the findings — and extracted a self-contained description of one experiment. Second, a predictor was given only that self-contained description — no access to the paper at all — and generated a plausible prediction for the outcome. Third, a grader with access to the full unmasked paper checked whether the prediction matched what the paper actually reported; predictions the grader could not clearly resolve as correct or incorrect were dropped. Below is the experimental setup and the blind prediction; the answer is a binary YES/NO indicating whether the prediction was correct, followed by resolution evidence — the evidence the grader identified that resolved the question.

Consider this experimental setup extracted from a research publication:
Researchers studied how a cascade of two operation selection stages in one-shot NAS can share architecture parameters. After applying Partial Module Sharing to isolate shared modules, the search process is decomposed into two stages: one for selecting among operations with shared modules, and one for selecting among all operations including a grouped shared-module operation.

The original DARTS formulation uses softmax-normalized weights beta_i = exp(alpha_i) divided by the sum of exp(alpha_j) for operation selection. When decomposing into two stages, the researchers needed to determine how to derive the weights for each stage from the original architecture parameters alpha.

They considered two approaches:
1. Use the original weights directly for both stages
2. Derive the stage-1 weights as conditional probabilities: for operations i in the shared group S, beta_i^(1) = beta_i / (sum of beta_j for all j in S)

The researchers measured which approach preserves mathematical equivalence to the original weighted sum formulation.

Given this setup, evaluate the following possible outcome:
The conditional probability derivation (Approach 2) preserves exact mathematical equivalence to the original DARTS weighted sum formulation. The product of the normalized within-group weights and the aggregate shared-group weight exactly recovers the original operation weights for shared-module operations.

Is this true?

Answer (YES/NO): YES